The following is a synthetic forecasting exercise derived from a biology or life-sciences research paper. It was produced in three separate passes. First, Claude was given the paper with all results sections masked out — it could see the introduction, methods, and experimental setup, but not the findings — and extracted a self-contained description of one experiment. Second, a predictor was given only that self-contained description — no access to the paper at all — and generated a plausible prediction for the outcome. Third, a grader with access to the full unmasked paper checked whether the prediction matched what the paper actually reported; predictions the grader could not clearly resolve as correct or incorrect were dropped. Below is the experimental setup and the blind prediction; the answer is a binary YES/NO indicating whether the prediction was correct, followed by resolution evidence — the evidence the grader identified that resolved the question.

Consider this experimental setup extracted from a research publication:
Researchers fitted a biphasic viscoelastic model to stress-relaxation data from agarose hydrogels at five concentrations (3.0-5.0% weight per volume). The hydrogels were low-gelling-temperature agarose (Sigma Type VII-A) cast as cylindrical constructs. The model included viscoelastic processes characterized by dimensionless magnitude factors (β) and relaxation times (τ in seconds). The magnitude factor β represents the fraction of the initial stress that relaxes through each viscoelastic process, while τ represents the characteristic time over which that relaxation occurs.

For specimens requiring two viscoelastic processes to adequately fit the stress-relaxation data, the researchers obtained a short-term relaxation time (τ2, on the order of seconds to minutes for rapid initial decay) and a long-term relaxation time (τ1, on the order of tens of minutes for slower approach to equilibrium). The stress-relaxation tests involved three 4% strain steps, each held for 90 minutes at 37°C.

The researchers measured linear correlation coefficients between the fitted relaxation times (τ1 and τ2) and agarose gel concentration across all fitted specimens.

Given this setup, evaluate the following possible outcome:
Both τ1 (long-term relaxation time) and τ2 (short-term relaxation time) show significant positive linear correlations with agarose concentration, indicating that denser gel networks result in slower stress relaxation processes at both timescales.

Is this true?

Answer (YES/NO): NO